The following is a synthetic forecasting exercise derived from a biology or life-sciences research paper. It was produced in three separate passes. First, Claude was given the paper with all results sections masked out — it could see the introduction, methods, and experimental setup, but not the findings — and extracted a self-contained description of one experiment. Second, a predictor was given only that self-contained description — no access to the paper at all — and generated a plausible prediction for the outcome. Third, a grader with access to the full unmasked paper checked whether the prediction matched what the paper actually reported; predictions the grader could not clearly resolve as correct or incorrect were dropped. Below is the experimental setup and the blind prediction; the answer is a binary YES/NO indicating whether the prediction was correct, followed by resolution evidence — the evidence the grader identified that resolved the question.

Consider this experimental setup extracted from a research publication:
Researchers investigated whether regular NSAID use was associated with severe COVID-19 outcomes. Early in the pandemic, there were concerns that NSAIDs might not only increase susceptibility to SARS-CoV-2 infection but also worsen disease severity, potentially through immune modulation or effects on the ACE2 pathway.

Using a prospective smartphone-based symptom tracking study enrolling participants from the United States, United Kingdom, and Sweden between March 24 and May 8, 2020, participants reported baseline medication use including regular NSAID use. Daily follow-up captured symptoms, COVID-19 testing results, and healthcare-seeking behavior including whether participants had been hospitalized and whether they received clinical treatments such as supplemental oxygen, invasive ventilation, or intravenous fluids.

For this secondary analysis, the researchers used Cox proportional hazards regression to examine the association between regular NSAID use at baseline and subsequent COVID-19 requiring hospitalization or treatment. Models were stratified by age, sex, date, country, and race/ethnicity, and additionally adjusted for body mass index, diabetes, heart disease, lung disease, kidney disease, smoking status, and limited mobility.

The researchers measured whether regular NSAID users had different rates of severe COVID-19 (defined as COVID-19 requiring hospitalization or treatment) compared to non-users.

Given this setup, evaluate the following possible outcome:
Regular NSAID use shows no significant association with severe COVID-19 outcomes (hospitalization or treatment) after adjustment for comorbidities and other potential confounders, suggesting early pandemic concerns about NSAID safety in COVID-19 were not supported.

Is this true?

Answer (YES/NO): YES